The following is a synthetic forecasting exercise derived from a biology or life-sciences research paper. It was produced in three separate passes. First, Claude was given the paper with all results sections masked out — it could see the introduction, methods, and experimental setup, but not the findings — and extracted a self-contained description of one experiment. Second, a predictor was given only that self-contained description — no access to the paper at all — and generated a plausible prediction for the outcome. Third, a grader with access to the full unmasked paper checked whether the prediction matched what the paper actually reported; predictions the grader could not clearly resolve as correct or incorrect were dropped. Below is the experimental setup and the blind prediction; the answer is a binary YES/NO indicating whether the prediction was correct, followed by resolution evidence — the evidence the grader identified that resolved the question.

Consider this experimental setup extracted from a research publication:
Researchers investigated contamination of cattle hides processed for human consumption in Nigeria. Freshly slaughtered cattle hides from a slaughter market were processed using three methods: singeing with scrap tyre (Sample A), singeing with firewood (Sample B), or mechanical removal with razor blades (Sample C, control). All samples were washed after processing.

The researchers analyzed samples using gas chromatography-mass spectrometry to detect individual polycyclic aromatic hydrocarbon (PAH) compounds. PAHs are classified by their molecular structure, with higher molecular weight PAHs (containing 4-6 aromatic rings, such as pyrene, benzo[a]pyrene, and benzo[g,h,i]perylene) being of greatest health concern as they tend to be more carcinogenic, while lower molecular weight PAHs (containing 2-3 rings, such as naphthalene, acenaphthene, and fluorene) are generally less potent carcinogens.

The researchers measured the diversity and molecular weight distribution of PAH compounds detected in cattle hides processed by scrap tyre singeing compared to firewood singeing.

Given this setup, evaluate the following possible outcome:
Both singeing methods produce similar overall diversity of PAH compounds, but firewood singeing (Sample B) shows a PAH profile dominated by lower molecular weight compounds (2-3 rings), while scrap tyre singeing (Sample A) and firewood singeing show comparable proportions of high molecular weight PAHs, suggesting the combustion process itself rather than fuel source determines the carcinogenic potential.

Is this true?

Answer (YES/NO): NO